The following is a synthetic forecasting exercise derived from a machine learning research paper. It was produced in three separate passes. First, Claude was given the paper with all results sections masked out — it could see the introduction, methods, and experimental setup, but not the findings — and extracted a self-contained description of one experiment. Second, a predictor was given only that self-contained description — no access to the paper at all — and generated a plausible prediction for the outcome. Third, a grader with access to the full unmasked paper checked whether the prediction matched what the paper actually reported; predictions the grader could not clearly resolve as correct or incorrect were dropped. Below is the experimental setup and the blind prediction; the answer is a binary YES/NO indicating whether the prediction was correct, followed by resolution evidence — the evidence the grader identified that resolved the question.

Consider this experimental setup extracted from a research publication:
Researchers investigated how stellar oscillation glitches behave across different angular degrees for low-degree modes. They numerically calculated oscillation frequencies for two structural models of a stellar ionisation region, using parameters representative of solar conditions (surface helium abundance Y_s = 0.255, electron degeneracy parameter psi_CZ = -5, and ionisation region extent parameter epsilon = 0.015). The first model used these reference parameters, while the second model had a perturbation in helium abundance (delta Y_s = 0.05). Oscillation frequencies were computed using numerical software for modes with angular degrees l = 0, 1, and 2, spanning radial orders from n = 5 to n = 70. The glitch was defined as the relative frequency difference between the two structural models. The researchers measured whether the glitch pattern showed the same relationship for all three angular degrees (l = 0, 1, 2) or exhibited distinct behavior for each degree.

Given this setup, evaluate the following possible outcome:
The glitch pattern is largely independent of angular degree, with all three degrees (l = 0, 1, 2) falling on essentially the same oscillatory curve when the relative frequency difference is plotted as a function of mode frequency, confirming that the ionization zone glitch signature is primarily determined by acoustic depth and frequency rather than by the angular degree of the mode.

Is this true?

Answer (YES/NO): YES